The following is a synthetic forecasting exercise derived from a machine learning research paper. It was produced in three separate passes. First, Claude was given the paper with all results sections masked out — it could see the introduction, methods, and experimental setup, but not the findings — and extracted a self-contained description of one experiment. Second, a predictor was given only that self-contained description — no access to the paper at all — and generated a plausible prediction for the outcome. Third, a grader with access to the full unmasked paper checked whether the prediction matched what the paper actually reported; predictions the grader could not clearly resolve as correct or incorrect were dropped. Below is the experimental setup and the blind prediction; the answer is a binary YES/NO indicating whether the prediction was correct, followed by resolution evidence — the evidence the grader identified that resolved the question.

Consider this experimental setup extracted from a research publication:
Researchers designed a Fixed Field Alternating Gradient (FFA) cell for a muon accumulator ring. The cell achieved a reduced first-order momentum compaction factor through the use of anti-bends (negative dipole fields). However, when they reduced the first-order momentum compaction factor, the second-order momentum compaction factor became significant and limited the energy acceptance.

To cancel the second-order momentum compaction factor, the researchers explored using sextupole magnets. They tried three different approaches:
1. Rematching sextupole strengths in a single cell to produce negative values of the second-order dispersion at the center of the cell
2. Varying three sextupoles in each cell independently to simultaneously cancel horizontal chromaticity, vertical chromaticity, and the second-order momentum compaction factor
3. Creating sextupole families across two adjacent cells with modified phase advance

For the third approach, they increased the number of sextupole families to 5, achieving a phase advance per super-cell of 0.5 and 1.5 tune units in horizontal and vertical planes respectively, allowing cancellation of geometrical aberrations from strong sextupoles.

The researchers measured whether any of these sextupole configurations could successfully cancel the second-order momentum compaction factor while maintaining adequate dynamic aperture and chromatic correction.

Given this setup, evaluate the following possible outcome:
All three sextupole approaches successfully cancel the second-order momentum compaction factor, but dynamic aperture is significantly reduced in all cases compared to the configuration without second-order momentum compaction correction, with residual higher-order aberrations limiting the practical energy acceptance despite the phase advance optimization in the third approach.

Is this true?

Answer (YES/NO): NO